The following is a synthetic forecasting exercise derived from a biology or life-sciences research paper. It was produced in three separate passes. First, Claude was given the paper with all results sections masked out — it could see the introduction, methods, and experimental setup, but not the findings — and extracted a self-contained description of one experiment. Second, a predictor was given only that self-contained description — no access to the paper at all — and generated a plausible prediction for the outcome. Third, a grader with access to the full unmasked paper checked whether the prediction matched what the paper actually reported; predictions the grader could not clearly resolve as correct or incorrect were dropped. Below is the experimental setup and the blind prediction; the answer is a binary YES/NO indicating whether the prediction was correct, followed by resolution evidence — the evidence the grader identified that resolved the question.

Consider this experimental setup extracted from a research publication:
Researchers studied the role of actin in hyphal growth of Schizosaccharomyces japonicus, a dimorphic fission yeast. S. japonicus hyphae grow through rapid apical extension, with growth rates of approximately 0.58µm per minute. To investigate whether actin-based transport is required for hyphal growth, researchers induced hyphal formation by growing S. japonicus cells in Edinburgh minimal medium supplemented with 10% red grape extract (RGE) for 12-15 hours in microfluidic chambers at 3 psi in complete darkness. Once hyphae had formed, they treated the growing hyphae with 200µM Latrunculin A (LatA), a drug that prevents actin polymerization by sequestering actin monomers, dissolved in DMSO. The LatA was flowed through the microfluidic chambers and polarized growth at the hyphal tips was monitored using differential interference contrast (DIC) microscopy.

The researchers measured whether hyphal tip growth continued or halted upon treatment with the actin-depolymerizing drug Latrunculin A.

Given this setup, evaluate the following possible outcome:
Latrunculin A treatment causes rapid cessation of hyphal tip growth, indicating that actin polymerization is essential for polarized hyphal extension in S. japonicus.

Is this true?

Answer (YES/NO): YES